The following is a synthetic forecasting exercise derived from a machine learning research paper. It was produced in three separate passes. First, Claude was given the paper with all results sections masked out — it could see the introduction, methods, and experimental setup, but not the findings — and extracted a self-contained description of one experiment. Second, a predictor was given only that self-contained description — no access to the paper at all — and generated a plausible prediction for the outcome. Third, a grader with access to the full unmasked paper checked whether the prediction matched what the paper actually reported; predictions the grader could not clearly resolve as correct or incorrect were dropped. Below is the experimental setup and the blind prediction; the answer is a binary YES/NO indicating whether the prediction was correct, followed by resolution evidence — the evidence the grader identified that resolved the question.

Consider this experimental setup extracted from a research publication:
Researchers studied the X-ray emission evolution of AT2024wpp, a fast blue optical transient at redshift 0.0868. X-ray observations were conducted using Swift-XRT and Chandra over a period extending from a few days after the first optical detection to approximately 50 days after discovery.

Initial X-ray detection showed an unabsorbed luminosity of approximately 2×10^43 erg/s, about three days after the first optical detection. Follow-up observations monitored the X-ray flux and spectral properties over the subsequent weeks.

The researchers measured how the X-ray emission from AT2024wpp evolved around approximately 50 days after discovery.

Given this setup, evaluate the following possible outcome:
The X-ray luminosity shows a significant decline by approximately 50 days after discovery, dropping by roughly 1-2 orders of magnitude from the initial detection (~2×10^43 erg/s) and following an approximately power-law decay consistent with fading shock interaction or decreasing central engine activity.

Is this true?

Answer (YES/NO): NO